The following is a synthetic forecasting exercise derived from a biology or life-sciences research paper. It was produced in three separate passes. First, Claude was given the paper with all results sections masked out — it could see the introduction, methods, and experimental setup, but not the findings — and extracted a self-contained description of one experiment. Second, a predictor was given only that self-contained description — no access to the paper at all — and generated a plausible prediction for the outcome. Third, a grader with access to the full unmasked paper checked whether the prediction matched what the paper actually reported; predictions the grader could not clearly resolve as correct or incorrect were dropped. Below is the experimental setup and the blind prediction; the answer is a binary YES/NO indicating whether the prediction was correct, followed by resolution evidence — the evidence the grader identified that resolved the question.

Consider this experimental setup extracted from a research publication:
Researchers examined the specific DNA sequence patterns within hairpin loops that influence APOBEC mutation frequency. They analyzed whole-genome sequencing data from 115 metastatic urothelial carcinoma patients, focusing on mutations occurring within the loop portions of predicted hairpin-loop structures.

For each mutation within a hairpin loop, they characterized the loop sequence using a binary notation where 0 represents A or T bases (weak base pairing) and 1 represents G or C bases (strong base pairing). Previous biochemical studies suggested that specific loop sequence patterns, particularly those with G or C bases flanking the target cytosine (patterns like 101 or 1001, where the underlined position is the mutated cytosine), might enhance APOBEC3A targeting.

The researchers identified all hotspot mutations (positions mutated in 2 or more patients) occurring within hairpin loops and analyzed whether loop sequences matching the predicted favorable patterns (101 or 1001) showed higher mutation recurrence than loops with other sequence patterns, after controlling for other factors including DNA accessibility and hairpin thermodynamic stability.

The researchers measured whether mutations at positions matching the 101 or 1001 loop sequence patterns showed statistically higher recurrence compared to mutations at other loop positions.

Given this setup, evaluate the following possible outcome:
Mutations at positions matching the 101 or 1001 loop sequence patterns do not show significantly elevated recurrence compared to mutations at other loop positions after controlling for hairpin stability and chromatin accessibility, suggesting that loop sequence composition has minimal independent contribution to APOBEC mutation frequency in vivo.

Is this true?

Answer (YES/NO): NO